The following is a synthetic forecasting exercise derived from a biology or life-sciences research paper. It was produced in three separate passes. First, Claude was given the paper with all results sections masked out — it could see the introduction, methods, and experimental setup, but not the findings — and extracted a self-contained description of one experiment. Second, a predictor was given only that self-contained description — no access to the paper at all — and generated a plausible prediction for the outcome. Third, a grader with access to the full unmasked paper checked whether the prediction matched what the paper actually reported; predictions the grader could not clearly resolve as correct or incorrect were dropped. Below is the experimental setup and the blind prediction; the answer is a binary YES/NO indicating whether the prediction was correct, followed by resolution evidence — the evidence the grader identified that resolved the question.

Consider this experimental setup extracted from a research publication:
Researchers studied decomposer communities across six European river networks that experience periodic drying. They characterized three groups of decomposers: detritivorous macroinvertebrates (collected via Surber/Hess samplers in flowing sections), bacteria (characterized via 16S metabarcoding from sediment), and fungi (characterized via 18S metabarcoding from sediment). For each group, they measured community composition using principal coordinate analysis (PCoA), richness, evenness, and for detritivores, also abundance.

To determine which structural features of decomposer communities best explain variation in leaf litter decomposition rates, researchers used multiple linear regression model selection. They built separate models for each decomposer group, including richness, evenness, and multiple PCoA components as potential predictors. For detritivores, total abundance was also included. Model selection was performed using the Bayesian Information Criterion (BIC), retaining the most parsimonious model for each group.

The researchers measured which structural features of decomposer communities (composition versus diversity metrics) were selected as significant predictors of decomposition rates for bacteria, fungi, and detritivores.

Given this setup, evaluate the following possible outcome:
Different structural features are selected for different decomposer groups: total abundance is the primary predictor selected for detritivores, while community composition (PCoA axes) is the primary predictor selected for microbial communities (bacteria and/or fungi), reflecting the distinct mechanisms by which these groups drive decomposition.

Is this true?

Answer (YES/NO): NO